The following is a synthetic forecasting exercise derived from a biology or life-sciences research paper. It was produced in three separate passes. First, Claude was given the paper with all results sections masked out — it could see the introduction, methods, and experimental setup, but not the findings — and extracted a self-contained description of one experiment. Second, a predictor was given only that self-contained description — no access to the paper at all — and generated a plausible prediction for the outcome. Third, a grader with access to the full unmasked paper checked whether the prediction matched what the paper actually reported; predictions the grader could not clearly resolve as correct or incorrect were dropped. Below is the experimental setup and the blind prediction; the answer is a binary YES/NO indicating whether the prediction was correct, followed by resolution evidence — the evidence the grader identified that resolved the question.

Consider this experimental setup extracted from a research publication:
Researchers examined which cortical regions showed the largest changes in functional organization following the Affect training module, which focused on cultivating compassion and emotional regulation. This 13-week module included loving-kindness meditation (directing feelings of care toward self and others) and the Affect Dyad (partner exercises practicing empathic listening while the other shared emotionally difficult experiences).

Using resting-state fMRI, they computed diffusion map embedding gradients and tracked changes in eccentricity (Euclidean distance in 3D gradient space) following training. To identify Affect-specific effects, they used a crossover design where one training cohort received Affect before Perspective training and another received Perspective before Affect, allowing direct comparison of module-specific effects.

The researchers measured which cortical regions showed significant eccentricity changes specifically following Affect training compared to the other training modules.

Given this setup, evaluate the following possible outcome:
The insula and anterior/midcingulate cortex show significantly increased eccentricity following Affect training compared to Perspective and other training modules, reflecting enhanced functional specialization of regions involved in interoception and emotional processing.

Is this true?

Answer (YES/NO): NO